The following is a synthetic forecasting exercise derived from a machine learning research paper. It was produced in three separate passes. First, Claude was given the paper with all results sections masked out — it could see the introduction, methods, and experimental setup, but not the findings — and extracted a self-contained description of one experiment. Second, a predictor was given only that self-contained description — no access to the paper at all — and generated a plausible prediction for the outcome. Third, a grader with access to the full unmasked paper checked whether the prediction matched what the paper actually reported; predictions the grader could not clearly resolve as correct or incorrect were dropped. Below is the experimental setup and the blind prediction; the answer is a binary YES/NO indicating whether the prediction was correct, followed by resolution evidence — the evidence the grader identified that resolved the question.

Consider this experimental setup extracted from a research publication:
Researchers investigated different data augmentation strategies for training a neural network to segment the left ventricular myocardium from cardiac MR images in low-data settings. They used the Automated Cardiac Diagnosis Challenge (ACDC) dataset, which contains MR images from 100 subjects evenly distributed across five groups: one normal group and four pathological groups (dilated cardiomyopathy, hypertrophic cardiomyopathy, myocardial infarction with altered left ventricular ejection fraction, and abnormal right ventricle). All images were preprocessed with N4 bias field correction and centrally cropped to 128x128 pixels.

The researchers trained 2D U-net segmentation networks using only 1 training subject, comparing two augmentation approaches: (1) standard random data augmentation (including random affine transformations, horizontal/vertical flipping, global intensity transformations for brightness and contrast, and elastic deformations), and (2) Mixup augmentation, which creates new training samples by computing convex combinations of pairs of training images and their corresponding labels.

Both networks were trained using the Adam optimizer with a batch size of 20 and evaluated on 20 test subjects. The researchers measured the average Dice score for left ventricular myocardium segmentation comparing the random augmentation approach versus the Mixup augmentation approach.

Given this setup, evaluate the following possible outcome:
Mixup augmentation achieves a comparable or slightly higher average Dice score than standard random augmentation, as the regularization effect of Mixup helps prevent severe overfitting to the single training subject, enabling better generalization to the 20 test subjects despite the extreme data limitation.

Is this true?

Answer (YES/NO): YES